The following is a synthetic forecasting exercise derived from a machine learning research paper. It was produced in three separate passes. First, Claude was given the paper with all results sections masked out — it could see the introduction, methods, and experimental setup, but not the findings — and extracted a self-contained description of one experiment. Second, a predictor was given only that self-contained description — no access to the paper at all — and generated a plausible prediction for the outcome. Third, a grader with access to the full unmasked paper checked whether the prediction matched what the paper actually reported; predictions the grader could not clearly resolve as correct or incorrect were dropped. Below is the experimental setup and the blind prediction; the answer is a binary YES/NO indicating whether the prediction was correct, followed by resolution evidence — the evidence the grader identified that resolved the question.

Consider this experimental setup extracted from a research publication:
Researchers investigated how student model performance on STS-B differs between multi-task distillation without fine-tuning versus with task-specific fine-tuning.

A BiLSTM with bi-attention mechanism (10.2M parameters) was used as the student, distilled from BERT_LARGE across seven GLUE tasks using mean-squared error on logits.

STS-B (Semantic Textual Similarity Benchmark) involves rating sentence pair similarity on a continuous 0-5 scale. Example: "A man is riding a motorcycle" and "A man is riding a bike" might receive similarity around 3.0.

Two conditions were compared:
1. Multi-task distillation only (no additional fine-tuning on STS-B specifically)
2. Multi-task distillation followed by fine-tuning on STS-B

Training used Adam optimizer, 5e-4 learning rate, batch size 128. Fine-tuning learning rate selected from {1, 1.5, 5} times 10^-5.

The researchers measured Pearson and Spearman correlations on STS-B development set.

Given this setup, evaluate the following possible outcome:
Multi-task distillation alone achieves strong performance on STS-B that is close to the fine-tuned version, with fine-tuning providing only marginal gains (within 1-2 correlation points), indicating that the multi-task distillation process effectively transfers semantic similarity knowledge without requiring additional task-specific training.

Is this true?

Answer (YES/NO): YES